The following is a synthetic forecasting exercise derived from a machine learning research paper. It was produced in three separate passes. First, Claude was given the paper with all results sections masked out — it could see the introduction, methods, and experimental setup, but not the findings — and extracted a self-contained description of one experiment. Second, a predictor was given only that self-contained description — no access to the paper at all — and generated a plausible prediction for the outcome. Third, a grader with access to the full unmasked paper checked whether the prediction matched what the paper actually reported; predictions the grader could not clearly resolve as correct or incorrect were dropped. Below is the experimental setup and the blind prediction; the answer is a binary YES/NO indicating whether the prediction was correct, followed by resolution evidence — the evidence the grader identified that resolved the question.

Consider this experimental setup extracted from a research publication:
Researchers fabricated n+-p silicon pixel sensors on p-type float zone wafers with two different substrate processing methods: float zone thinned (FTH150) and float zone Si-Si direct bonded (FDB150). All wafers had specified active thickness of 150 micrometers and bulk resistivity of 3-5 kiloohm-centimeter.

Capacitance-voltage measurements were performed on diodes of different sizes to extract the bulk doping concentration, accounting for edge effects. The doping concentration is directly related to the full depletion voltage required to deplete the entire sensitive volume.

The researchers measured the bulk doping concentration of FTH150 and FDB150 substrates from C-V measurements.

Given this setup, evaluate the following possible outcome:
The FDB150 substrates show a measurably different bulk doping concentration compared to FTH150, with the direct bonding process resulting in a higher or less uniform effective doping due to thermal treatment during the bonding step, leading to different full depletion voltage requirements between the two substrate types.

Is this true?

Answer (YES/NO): NO